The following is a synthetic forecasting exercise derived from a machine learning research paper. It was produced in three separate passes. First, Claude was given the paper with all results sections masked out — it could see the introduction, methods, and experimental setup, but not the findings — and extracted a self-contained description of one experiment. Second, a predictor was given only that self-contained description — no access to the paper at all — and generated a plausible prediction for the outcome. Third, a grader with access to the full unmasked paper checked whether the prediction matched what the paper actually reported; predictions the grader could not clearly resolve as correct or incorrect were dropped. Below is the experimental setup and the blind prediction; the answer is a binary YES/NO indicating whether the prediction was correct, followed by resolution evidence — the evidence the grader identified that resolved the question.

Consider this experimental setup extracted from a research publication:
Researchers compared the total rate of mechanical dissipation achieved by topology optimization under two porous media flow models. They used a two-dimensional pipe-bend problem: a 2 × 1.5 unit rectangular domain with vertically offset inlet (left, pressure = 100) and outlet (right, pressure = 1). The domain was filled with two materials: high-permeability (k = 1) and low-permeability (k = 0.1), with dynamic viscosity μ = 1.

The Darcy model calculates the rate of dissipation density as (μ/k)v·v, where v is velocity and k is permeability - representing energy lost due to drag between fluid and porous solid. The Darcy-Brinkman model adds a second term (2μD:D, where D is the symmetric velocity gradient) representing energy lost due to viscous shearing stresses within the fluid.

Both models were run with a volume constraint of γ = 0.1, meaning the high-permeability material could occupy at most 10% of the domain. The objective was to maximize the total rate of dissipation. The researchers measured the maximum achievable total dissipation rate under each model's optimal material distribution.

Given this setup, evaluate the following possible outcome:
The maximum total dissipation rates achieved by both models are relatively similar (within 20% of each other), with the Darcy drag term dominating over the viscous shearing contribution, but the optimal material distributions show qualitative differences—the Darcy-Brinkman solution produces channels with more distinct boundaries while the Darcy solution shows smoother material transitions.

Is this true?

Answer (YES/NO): NO